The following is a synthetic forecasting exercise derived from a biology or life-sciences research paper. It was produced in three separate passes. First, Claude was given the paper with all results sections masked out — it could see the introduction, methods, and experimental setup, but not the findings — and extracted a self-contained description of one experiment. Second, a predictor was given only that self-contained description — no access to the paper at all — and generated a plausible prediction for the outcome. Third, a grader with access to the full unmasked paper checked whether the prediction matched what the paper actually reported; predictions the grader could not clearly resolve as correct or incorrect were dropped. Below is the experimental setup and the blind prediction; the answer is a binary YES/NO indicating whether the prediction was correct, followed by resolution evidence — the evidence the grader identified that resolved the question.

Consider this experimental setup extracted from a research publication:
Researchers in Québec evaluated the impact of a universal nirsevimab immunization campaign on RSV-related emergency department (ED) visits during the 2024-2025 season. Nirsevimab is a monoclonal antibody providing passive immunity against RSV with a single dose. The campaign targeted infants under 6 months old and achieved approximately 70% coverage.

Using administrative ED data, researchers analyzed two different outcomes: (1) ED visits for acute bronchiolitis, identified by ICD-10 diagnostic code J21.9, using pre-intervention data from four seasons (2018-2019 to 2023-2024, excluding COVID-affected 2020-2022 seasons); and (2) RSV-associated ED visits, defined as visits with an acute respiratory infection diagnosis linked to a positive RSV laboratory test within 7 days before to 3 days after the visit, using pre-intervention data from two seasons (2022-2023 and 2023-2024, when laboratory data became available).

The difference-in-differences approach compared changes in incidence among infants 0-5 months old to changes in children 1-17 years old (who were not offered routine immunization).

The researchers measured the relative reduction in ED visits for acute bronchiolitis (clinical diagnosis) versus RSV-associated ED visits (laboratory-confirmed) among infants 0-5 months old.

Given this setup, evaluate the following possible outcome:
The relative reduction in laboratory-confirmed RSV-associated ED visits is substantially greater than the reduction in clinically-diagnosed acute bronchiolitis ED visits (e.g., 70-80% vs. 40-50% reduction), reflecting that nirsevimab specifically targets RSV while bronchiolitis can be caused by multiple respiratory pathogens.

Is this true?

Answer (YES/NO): NO